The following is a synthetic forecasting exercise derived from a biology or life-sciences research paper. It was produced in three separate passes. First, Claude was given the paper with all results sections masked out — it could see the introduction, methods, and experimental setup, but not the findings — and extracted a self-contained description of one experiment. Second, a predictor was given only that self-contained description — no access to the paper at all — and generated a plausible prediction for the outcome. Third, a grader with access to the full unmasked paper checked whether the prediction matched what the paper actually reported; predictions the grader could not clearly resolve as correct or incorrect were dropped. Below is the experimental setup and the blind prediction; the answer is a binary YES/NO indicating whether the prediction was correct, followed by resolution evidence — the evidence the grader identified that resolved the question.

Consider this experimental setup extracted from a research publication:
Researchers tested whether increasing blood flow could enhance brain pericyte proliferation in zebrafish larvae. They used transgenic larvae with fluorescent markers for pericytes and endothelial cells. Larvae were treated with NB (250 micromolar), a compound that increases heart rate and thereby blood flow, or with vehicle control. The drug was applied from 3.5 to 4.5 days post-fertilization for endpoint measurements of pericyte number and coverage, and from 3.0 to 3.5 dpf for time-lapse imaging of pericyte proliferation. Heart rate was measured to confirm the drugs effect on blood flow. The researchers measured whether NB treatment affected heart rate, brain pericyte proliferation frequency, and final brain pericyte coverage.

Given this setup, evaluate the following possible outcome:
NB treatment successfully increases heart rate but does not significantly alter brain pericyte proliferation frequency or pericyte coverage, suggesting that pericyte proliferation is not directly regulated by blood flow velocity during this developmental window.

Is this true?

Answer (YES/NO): NO